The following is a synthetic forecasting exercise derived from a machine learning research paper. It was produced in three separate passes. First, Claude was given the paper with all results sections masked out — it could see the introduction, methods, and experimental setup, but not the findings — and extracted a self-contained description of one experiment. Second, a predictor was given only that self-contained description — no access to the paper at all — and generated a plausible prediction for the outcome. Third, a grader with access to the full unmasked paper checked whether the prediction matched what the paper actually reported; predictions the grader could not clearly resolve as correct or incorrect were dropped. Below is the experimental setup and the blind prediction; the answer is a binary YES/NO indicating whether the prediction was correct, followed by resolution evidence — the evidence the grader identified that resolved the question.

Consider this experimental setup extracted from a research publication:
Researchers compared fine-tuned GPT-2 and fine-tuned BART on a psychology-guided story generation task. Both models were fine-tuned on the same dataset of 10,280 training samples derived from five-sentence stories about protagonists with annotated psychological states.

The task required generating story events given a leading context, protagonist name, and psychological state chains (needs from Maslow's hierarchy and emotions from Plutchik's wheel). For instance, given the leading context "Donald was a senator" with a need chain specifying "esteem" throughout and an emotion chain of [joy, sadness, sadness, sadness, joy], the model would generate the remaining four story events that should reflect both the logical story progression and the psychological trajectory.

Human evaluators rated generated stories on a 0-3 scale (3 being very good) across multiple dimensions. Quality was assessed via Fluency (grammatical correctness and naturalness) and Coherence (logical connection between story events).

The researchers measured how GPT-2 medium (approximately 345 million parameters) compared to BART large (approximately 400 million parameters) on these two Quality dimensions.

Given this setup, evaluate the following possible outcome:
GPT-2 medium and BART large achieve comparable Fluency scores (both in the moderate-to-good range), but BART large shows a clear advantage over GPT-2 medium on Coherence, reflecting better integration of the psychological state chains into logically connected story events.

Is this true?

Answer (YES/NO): NO